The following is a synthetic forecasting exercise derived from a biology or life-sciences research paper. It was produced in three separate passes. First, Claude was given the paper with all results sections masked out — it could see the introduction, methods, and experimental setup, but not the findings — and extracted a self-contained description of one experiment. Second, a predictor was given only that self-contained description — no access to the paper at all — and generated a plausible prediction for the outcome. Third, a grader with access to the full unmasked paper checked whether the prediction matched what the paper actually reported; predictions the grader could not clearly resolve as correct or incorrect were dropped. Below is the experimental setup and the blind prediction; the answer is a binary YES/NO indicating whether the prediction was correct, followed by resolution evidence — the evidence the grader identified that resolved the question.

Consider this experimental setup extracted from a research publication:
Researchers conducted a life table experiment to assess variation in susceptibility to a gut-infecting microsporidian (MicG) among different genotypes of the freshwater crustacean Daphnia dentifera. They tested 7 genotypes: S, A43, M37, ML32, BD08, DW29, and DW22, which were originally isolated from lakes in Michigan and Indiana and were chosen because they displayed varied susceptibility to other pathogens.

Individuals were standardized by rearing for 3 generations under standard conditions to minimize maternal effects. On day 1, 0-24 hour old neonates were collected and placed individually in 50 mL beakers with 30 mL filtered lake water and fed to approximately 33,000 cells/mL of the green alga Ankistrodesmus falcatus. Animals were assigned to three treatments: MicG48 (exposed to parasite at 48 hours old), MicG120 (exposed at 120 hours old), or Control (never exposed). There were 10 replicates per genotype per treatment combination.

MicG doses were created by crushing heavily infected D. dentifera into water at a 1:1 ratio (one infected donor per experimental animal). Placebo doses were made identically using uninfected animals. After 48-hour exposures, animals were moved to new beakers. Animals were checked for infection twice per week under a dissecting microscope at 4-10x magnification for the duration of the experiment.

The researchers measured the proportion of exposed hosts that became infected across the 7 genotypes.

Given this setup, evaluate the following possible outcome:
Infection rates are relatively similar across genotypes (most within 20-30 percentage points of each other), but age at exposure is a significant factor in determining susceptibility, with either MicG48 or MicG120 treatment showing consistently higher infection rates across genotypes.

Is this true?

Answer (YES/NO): NO